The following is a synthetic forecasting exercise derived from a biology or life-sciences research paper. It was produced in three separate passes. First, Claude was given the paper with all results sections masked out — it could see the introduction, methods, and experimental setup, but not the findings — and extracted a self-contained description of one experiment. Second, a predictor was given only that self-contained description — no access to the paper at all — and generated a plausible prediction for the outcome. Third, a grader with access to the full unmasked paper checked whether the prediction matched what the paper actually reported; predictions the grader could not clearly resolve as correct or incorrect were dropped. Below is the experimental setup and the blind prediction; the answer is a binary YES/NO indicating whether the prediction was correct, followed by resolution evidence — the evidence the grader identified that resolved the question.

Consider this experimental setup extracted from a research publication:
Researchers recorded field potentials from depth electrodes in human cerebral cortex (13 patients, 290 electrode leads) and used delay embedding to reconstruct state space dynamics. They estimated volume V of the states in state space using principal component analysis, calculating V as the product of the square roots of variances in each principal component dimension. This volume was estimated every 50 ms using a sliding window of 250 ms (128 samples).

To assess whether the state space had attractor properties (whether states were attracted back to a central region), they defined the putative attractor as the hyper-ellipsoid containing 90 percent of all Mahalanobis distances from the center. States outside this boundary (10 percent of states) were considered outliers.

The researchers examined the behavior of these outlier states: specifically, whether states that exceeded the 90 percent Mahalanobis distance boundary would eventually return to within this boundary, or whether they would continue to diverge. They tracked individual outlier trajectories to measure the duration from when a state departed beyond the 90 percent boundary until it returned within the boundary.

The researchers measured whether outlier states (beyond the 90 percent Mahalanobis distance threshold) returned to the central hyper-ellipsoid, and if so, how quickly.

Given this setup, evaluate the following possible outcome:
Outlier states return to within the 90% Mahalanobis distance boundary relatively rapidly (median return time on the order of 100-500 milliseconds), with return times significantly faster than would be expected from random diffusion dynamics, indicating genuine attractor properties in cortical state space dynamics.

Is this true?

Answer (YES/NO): NO